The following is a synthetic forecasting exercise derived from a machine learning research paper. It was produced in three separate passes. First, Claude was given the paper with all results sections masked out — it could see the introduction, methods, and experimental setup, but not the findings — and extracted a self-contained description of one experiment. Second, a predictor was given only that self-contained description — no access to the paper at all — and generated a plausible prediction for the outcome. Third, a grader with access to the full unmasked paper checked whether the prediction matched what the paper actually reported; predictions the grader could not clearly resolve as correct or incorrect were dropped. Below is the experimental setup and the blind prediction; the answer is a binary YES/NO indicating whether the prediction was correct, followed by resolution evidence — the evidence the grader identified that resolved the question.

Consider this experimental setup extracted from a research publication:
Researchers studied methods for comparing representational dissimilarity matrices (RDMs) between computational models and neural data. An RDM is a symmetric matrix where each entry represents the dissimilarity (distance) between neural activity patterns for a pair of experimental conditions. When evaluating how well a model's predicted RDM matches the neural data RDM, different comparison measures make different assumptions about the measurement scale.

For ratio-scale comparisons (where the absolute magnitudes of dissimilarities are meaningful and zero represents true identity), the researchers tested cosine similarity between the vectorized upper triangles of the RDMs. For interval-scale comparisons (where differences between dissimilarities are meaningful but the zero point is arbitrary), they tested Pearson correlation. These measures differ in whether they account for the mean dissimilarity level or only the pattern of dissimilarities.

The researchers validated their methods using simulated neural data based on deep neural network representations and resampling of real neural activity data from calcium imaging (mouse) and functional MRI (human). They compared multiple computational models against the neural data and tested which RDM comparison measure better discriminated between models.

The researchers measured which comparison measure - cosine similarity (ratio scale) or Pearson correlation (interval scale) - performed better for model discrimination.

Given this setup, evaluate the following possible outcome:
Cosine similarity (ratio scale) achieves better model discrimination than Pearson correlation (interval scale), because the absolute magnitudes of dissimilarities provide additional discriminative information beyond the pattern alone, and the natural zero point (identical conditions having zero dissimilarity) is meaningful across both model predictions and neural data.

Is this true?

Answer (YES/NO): YES